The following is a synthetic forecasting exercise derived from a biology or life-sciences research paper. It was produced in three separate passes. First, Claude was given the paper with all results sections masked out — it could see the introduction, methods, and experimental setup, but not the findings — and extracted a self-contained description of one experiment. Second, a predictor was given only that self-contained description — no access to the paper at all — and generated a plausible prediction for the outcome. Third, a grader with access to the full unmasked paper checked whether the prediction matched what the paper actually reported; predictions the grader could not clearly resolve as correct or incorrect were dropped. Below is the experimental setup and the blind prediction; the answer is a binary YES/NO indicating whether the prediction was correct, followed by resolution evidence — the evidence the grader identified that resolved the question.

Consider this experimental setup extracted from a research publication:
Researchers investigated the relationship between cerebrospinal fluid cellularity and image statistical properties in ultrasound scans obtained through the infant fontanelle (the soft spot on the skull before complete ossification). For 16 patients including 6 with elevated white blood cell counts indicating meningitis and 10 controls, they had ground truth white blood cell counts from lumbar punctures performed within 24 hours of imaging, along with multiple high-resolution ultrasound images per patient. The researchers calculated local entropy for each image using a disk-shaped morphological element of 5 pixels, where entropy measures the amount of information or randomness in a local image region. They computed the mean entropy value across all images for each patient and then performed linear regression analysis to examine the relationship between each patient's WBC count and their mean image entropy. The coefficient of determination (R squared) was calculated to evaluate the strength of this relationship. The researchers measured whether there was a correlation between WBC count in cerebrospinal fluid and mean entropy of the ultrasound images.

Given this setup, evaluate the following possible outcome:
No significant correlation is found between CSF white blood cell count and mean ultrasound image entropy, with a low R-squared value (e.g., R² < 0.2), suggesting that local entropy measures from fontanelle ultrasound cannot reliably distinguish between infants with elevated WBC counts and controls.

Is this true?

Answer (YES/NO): NO